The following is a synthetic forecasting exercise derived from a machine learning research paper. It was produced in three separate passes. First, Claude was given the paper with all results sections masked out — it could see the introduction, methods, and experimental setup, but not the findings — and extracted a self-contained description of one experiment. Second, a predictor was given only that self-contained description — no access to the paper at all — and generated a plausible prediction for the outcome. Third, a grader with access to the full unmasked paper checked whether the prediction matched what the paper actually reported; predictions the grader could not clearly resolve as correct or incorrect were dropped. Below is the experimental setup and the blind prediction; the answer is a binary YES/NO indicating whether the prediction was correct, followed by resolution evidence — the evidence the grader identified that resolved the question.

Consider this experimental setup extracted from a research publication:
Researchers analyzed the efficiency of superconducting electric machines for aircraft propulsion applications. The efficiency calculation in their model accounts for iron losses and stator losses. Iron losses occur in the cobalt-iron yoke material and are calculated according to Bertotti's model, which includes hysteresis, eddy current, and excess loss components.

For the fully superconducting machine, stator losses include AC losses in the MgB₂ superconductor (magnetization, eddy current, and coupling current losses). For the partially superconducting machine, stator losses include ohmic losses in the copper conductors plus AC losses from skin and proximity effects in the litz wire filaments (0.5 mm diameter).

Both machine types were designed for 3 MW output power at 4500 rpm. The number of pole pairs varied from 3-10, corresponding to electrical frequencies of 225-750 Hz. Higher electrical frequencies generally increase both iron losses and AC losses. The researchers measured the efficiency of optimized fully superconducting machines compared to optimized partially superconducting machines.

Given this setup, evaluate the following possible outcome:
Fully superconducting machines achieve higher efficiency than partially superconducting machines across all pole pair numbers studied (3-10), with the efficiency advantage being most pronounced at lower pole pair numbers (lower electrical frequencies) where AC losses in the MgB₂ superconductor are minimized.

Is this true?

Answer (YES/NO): NO